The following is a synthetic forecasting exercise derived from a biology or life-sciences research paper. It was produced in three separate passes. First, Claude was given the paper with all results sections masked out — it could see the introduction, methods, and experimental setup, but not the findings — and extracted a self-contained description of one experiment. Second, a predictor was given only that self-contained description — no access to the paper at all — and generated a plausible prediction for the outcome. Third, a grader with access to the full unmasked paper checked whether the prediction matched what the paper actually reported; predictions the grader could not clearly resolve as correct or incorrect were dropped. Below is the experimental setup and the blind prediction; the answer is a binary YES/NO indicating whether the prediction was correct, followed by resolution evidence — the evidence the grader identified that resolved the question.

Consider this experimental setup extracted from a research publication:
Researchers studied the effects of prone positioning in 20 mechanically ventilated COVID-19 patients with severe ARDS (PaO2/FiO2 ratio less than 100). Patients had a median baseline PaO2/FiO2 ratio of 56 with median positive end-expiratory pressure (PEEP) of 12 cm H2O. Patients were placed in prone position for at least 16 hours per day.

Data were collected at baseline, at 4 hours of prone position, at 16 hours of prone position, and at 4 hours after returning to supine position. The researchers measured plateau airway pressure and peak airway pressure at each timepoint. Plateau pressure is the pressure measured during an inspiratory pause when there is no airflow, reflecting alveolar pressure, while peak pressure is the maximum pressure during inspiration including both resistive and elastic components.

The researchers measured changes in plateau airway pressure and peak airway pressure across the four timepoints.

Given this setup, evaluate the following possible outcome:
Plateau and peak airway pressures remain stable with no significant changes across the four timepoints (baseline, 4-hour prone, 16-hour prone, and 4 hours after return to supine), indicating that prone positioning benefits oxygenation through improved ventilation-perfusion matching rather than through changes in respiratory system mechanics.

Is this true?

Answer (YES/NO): NO